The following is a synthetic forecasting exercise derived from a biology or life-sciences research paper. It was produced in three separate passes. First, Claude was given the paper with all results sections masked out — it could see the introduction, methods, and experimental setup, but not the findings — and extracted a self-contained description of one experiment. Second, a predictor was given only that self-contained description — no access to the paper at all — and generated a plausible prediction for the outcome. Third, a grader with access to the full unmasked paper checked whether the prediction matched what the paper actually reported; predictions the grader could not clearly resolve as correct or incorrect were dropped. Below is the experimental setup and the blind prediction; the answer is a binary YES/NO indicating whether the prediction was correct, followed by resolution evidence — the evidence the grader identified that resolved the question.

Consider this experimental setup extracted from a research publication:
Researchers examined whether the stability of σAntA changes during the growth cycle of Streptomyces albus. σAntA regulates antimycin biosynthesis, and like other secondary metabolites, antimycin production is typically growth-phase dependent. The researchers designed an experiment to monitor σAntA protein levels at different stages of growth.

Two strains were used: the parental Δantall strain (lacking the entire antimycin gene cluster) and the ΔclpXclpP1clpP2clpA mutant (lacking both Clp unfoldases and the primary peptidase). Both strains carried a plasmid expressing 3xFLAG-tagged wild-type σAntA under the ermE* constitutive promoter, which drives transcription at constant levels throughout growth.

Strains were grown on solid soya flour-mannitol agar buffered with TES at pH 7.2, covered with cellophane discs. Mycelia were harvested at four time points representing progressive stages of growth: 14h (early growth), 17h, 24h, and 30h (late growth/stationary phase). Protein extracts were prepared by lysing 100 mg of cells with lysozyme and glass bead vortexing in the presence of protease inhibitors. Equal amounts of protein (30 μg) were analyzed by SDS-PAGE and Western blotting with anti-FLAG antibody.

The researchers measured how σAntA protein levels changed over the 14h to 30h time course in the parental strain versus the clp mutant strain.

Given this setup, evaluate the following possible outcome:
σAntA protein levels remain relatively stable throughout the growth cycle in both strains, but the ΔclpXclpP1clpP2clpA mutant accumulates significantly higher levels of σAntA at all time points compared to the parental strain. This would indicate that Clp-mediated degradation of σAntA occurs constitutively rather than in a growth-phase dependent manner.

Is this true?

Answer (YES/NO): NO